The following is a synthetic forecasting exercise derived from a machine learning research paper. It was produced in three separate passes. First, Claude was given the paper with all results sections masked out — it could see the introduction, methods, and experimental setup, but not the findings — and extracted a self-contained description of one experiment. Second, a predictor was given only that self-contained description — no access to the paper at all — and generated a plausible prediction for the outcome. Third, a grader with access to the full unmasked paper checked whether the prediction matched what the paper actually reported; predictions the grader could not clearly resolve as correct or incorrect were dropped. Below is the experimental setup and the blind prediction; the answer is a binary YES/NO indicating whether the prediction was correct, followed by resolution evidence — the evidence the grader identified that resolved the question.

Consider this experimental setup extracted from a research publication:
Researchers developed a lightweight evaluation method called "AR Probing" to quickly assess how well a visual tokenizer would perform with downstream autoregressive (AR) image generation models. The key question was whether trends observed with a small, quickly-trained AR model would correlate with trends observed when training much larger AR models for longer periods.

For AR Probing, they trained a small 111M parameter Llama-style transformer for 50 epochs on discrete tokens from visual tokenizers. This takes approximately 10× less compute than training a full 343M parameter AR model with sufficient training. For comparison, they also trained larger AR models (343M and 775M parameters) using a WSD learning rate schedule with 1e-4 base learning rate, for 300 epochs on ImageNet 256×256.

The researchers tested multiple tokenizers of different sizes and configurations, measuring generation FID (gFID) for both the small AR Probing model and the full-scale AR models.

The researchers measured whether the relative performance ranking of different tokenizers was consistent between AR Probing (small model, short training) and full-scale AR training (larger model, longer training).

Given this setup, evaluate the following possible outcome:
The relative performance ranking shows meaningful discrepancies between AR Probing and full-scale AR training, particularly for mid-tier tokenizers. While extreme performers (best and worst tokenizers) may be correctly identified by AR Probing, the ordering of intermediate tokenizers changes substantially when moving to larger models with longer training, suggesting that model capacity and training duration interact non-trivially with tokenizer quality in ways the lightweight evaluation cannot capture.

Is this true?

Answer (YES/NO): NO